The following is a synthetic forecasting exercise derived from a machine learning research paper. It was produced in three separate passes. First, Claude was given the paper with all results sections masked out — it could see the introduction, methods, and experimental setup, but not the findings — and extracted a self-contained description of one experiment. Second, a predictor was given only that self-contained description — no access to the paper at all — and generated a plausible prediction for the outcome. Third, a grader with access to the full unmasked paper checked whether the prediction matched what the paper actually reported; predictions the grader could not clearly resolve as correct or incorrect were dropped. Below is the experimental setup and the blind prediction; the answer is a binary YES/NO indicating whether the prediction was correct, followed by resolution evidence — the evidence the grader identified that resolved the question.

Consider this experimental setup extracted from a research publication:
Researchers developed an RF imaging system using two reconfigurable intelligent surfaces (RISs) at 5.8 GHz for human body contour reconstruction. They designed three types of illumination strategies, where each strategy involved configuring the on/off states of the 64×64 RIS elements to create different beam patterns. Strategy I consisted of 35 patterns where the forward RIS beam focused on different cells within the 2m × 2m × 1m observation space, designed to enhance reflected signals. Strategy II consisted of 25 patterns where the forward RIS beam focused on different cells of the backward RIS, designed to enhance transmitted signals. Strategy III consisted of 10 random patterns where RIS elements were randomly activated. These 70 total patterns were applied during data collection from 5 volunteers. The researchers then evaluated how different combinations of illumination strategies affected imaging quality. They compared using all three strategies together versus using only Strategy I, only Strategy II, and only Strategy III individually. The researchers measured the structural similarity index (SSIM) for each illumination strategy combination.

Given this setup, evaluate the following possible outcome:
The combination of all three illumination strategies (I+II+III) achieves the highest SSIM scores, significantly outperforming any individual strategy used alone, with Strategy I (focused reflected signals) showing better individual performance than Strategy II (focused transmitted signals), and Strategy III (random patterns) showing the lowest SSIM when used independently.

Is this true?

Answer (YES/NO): NO